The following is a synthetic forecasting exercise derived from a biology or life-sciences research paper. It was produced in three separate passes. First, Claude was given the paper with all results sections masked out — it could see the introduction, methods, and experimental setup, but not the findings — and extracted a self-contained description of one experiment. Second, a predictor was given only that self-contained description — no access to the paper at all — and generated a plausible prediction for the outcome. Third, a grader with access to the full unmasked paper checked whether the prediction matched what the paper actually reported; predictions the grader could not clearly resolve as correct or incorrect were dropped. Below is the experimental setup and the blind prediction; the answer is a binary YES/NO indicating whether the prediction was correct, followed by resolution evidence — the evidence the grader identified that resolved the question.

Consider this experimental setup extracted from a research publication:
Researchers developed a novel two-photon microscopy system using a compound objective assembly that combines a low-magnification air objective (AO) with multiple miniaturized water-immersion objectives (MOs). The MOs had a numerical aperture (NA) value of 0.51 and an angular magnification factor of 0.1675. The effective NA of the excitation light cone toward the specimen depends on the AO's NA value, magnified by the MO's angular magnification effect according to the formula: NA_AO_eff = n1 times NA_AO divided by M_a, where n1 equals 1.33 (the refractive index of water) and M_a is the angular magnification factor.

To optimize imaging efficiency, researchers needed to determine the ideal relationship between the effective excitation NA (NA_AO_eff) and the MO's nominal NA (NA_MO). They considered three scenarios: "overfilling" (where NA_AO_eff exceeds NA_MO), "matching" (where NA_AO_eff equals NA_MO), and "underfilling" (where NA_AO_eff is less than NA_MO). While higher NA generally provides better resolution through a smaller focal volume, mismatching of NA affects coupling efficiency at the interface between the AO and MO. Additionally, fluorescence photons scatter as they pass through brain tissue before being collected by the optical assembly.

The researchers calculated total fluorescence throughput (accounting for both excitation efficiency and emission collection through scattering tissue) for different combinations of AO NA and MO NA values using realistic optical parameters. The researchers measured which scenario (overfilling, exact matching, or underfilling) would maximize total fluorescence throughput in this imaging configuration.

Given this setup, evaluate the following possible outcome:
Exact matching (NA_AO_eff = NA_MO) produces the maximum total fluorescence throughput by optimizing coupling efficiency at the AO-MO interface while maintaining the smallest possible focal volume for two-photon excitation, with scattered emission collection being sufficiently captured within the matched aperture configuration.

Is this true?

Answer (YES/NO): NO